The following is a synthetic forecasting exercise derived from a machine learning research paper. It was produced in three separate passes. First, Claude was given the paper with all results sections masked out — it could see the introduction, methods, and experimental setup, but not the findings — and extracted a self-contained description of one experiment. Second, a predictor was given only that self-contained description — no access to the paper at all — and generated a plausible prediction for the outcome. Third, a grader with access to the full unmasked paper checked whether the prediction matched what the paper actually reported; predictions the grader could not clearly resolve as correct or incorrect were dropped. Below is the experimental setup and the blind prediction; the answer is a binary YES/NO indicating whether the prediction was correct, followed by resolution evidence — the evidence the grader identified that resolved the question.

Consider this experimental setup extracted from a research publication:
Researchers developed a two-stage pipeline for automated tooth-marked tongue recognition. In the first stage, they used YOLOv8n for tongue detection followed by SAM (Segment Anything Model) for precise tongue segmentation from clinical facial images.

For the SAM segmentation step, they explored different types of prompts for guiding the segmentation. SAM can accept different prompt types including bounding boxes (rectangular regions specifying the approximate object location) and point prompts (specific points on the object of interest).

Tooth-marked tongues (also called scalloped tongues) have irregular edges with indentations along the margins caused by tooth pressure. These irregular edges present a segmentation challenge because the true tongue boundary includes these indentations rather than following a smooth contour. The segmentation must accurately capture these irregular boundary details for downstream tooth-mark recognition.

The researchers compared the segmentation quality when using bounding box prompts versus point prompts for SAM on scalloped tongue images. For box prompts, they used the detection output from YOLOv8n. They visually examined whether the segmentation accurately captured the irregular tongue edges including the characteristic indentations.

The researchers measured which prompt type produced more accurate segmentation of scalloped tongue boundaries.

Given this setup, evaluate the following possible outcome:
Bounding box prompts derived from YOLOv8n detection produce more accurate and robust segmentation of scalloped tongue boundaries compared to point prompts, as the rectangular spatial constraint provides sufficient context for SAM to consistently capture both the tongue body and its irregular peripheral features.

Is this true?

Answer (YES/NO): YES